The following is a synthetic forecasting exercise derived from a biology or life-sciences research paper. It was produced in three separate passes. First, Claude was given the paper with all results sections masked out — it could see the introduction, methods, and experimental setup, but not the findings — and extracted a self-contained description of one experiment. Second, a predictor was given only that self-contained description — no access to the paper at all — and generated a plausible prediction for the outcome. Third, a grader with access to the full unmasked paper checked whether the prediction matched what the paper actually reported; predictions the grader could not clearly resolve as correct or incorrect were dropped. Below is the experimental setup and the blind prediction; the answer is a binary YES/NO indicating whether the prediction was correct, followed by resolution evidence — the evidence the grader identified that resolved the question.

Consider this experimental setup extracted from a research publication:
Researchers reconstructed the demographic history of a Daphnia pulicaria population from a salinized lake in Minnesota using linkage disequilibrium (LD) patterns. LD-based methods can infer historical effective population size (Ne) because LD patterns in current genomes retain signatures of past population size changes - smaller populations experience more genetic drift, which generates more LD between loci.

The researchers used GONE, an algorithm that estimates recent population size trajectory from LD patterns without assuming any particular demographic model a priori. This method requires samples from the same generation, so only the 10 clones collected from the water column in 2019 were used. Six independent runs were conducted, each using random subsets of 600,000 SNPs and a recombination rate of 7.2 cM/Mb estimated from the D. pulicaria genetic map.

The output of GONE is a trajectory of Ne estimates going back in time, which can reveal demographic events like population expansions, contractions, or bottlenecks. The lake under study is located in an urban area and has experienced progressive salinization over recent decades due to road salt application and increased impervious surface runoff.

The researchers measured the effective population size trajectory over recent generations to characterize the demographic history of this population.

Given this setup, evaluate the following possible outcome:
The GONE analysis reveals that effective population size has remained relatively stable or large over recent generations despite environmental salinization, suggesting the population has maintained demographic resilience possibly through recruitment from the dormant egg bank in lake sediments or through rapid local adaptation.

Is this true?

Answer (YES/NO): NO